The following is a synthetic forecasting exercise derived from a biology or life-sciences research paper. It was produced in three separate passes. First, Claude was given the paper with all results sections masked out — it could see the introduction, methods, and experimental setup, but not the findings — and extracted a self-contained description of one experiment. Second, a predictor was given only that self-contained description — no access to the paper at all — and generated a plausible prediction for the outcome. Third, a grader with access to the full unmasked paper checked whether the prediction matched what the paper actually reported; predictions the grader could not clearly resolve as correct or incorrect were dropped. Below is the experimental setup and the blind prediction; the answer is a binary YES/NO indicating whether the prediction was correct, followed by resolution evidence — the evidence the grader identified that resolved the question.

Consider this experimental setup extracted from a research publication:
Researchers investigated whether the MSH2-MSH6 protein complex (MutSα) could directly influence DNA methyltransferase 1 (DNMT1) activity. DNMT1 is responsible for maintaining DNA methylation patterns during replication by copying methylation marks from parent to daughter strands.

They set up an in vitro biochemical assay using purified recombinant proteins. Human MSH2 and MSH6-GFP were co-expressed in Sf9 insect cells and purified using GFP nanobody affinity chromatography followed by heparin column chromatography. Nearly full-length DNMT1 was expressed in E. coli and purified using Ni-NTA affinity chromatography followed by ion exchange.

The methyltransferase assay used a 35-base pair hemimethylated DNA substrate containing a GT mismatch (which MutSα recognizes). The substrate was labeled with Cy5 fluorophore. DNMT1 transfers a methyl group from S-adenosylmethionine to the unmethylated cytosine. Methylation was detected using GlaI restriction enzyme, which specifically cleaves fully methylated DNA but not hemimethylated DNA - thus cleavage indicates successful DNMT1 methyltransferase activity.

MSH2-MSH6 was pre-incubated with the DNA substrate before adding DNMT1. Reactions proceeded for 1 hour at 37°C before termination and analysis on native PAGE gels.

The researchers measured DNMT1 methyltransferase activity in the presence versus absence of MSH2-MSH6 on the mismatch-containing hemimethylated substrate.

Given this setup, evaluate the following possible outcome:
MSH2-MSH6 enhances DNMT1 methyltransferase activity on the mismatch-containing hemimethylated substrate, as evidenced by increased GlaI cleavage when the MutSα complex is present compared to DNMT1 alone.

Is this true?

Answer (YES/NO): YES